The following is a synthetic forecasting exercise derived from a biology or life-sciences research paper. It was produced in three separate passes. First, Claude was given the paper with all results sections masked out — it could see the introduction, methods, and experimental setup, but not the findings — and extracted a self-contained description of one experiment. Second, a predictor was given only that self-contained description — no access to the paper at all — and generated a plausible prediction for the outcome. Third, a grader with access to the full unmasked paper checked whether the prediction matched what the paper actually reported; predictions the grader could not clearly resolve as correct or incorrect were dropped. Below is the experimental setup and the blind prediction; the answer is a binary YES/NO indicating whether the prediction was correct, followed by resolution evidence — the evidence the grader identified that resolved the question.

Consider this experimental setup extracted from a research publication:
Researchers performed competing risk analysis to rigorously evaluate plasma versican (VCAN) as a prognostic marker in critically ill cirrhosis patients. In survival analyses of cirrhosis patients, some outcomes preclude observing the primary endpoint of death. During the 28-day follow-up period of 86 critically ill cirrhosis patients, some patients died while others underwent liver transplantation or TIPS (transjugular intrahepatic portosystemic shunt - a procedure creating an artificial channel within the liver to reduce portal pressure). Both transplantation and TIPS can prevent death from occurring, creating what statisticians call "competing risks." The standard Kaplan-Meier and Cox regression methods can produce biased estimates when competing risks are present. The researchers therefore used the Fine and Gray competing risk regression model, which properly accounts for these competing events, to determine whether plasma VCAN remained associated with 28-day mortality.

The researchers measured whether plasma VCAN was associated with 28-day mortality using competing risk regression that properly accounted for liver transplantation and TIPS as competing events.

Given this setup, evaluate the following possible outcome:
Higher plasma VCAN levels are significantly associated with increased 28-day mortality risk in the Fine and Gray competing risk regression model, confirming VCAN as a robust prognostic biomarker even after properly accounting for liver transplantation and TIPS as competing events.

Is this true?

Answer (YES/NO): YES